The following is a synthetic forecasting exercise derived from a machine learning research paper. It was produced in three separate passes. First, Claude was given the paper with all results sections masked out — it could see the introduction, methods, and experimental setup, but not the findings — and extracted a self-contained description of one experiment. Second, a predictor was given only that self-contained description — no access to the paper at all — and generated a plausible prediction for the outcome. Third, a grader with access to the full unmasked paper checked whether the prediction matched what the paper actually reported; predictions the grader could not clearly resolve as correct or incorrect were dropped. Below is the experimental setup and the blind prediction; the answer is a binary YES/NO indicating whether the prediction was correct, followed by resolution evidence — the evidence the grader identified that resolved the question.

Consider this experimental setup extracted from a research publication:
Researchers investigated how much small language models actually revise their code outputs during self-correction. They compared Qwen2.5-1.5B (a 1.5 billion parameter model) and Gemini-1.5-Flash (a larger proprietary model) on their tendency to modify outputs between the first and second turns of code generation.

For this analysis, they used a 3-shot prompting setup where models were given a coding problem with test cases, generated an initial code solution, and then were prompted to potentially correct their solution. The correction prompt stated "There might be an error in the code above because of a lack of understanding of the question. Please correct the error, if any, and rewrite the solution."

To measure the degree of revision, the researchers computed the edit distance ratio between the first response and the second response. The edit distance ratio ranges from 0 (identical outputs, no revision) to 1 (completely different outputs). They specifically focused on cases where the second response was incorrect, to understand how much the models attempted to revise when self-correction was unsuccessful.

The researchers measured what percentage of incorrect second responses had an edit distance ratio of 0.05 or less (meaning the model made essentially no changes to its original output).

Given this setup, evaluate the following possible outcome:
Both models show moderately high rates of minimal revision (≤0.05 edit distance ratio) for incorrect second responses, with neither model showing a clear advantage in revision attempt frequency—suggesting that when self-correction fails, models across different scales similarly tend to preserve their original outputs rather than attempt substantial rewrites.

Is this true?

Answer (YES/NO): NO